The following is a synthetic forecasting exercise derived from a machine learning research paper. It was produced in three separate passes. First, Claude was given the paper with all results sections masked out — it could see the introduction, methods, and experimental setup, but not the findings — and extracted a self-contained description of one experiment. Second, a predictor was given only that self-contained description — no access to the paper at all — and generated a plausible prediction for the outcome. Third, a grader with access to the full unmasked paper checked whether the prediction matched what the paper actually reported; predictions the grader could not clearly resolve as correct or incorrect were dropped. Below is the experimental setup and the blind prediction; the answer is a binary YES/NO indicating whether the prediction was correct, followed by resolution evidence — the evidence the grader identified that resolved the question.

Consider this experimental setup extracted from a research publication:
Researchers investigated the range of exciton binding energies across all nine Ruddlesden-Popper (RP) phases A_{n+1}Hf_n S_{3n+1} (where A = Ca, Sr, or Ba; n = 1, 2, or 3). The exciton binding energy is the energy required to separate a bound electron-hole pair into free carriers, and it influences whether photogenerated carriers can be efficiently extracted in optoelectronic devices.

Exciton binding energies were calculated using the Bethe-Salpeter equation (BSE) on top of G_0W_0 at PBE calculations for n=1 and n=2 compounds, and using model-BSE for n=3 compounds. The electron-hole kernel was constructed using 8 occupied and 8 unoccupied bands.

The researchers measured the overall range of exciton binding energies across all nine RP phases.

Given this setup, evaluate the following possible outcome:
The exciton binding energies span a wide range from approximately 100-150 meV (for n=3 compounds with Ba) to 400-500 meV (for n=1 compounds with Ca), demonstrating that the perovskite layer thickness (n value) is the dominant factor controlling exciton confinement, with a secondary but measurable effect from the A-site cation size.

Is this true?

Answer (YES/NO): NO